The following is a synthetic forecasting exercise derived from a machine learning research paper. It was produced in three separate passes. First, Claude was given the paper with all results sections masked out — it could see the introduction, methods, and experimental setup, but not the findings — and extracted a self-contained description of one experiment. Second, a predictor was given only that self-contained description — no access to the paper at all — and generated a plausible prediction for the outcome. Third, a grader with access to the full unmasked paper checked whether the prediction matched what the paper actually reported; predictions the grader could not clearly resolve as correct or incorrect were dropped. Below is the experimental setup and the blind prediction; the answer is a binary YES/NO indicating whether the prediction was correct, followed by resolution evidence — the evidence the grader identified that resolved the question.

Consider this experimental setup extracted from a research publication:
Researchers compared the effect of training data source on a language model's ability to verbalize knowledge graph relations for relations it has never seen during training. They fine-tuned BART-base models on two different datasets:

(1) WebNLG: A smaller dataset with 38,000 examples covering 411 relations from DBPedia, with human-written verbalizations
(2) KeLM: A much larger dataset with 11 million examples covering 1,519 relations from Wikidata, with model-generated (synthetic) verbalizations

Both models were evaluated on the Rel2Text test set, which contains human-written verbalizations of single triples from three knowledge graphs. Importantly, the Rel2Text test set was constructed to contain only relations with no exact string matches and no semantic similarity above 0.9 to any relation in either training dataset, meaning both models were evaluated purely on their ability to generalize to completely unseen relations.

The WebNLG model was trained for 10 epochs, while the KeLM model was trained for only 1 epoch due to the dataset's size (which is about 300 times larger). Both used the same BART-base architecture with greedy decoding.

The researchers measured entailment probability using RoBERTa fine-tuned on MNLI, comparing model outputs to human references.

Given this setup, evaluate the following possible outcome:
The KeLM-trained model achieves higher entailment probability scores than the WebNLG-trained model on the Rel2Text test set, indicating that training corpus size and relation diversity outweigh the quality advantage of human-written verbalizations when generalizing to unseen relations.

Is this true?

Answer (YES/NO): NO